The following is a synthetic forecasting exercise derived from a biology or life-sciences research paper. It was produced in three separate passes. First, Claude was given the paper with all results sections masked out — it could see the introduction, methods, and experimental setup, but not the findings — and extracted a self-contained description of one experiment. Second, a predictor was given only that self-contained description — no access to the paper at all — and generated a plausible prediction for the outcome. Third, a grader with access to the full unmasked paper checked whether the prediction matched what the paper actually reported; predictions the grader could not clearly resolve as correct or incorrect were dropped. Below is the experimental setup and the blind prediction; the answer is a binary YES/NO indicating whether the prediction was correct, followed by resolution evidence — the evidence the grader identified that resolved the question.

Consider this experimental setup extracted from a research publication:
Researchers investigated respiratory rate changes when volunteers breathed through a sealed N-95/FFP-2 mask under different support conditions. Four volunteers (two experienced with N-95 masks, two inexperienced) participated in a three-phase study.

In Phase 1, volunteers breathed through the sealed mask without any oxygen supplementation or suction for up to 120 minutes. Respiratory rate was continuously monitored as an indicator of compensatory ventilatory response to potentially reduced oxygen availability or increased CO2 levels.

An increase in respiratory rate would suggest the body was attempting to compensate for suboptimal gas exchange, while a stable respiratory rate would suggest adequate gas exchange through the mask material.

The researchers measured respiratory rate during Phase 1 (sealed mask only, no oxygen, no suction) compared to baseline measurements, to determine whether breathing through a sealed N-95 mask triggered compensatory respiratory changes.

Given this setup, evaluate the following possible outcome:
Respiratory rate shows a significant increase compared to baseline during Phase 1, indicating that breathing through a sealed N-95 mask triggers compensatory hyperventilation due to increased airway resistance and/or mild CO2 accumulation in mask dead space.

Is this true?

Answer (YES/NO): NO